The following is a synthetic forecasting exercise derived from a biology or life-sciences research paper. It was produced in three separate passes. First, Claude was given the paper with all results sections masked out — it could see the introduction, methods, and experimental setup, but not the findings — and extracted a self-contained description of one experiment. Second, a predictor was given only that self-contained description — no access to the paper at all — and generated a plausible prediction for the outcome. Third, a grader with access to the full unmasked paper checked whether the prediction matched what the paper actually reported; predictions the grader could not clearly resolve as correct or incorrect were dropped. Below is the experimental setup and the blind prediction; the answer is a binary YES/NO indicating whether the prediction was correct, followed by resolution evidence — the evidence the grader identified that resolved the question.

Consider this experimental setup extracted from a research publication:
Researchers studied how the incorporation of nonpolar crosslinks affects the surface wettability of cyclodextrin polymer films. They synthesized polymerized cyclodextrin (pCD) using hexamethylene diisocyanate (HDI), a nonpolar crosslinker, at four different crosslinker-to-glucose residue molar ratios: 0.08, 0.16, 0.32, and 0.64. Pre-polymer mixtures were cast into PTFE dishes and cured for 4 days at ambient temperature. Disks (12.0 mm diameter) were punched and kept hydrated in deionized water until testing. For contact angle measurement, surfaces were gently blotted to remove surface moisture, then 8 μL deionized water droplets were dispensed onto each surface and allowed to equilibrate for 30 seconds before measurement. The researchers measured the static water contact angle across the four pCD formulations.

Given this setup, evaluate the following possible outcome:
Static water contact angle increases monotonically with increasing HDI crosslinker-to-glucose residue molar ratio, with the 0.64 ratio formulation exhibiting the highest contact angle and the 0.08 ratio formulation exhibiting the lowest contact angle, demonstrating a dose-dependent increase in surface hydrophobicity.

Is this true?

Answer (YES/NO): YES